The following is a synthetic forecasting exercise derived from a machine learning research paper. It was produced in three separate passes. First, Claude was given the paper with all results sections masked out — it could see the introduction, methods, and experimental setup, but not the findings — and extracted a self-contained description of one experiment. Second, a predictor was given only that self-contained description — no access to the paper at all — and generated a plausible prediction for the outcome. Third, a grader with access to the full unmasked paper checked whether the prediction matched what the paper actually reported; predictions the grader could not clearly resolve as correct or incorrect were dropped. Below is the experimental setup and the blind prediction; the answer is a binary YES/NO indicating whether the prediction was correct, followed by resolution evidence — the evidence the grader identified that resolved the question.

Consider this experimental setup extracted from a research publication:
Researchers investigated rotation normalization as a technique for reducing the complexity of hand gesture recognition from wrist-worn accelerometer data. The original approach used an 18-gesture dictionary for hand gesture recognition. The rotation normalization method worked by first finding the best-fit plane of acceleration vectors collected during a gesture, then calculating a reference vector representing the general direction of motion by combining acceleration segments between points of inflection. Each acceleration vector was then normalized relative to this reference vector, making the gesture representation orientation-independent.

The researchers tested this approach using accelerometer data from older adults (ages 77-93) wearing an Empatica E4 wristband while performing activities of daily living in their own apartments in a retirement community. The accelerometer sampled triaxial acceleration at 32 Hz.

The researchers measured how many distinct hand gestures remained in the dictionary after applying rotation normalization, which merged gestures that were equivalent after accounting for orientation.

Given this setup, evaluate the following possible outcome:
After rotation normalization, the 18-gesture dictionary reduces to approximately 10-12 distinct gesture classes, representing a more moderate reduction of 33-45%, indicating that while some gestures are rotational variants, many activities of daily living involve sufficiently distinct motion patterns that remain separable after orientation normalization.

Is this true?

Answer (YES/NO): NO